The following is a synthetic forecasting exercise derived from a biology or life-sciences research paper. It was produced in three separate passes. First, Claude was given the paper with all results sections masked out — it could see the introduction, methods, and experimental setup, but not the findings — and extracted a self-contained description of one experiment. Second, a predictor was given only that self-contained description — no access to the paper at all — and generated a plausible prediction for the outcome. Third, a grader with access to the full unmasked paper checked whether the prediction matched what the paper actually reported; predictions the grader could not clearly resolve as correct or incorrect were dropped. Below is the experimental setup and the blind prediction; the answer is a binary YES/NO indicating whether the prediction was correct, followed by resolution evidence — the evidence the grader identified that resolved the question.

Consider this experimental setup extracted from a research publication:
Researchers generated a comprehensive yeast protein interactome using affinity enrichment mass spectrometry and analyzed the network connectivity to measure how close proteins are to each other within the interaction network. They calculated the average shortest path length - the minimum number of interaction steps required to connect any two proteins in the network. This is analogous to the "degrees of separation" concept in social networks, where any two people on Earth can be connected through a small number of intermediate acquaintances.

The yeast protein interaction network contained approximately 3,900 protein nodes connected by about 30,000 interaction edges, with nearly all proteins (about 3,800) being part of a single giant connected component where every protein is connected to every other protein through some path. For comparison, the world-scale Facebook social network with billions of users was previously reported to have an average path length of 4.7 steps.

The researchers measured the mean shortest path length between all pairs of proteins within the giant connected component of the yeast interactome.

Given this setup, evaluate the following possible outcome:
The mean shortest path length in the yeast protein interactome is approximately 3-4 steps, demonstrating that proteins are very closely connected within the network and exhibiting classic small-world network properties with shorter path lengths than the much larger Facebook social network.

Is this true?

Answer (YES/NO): NO